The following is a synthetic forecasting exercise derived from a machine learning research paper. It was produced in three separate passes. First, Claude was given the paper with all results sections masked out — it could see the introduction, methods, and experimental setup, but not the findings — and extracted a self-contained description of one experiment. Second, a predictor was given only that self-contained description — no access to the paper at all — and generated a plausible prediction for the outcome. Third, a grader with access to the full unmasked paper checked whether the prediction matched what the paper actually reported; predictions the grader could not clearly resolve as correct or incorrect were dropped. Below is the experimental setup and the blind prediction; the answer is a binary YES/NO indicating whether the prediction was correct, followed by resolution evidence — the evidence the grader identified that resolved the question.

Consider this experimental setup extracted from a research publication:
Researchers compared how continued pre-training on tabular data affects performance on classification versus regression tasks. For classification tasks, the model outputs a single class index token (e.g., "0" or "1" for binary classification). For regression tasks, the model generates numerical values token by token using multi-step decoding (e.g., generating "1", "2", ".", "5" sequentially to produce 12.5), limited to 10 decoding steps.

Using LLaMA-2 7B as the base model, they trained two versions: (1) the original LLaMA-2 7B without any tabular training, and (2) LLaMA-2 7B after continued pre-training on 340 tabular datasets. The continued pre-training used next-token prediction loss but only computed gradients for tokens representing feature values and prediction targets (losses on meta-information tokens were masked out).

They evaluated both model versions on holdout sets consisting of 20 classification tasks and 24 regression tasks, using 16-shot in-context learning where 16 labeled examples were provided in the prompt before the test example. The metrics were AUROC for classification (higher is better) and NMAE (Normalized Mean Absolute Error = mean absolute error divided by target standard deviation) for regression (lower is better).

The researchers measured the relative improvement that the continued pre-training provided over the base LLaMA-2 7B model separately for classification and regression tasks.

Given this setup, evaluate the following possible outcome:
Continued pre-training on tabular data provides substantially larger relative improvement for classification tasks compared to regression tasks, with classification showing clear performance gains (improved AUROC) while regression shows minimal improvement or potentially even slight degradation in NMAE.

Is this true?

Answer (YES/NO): NO